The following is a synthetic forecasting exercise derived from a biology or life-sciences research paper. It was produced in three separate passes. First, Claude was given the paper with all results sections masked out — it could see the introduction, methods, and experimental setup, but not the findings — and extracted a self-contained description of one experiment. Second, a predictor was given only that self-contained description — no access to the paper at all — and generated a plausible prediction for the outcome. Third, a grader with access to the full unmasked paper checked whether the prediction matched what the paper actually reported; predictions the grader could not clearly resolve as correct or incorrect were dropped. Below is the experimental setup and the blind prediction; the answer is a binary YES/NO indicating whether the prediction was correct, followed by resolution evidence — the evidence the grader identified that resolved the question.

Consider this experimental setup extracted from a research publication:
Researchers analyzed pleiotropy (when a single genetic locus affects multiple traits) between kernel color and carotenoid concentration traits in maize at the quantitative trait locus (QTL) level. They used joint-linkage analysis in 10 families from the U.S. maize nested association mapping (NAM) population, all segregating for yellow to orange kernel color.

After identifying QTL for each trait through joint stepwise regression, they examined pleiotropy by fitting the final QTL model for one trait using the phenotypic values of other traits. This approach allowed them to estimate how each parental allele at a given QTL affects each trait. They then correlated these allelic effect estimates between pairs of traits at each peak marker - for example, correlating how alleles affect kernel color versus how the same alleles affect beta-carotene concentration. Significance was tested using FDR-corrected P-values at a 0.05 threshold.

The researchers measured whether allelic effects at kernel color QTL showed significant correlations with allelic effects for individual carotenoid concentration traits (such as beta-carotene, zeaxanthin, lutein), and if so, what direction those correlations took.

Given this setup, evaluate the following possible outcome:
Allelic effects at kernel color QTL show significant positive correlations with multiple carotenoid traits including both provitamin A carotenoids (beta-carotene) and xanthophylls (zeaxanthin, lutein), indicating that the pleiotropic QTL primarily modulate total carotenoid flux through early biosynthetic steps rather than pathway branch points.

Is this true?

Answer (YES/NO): NO